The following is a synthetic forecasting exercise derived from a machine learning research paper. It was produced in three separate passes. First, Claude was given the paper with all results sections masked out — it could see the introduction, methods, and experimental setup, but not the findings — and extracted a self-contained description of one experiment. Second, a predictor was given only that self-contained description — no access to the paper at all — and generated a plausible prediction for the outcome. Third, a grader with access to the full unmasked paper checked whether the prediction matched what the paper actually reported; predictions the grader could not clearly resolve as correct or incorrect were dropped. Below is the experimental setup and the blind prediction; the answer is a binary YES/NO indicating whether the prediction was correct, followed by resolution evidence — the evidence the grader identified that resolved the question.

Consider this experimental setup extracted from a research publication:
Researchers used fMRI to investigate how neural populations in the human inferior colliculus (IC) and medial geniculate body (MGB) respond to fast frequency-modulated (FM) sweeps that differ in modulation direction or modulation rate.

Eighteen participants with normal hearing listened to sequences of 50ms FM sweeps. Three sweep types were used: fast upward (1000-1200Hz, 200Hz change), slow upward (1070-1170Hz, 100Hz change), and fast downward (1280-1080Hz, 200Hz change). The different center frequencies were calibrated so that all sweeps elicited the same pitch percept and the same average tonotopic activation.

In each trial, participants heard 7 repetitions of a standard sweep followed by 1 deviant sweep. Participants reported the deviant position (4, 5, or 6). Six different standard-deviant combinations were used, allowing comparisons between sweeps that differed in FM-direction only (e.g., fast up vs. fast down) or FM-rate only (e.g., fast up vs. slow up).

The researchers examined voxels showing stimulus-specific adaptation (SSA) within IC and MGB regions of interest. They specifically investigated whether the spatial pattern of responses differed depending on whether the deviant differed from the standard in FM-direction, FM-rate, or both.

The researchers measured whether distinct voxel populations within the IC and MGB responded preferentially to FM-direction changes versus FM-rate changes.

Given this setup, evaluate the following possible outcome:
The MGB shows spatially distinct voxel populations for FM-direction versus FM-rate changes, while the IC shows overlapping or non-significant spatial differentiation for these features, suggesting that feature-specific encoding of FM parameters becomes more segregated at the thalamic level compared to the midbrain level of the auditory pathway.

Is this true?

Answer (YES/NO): NO